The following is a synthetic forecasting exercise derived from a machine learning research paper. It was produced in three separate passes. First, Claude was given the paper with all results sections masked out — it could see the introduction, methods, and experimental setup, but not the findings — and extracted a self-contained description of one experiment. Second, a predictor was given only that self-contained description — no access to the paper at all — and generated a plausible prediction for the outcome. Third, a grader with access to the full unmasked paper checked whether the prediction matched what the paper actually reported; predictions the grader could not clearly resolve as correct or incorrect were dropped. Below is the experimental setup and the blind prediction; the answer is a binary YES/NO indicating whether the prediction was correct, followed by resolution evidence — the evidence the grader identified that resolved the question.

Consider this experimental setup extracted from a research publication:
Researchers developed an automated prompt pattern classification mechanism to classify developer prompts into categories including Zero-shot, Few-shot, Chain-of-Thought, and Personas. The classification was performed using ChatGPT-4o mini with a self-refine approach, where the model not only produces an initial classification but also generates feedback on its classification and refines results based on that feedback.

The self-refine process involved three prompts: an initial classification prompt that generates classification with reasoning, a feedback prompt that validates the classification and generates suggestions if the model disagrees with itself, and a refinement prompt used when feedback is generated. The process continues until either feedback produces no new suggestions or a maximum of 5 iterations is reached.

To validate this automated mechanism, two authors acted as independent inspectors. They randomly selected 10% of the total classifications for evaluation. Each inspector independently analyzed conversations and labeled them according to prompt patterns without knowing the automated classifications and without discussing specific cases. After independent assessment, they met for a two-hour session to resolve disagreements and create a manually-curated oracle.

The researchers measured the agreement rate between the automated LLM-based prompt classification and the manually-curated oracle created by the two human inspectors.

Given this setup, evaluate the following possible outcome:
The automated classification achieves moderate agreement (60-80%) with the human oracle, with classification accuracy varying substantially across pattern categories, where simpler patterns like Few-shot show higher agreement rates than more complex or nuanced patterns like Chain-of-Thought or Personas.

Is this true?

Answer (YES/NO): NO